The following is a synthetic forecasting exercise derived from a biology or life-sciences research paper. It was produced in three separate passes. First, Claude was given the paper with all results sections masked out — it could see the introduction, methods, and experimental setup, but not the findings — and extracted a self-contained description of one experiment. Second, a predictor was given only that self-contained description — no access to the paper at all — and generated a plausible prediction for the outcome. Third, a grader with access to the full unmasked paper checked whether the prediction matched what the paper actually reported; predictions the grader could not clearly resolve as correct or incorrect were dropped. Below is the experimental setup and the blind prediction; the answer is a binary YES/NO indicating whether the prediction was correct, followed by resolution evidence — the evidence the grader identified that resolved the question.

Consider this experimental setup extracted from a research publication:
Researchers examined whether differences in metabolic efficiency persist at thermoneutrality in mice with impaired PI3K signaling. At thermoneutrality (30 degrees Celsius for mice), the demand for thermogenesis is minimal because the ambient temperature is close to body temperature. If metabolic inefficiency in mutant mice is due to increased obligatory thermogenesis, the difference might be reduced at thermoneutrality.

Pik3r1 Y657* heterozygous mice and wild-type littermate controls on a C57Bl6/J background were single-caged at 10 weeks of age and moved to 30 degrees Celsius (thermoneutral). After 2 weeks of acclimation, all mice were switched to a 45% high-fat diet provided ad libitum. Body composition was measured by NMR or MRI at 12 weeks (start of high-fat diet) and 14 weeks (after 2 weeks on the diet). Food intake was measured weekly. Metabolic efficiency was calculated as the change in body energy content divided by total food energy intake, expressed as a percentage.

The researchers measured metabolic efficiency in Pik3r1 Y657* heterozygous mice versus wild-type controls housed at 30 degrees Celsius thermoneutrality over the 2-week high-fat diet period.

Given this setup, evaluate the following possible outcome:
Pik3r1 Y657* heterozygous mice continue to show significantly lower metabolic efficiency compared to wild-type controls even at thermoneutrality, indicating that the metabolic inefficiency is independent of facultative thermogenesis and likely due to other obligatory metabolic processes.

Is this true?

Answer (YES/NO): NO